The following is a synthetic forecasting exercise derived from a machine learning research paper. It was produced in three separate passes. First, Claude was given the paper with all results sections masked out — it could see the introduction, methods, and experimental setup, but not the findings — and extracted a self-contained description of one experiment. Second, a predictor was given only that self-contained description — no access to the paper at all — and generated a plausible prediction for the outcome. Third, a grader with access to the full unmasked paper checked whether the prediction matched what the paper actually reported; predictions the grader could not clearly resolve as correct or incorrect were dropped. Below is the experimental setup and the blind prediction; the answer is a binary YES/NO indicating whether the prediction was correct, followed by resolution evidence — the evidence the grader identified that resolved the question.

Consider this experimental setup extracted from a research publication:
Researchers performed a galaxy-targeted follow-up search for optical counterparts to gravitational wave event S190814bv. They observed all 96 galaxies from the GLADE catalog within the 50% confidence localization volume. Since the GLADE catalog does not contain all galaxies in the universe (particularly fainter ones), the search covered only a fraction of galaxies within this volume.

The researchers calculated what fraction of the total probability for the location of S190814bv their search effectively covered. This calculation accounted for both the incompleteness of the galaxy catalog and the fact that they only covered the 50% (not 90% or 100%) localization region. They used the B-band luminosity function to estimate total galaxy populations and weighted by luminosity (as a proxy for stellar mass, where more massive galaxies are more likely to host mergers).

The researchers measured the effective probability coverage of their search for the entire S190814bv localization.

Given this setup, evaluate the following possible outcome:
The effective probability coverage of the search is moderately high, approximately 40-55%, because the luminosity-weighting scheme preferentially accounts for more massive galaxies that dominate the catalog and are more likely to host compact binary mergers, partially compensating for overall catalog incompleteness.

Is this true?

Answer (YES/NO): NO